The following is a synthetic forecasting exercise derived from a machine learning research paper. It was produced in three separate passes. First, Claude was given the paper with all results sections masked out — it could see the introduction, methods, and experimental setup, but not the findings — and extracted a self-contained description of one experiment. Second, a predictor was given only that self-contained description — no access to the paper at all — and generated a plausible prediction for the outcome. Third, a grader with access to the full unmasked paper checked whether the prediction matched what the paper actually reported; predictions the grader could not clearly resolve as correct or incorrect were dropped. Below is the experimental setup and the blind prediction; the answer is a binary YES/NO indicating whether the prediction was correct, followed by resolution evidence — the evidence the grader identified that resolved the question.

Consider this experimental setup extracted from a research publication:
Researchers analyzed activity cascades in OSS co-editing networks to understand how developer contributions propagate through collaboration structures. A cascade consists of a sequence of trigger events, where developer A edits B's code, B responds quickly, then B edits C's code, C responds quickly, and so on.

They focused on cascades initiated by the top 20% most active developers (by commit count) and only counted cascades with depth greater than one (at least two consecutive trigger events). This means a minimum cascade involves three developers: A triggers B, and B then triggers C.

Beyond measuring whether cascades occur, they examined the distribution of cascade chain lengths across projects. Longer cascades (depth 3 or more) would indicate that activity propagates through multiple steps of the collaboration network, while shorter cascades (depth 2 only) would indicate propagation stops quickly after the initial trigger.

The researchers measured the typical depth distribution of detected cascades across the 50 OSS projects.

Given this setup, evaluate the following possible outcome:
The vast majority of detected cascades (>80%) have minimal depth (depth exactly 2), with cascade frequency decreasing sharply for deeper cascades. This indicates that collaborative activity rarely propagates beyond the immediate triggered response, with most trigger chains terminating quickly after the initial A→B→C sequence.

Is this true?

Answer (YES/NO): YES